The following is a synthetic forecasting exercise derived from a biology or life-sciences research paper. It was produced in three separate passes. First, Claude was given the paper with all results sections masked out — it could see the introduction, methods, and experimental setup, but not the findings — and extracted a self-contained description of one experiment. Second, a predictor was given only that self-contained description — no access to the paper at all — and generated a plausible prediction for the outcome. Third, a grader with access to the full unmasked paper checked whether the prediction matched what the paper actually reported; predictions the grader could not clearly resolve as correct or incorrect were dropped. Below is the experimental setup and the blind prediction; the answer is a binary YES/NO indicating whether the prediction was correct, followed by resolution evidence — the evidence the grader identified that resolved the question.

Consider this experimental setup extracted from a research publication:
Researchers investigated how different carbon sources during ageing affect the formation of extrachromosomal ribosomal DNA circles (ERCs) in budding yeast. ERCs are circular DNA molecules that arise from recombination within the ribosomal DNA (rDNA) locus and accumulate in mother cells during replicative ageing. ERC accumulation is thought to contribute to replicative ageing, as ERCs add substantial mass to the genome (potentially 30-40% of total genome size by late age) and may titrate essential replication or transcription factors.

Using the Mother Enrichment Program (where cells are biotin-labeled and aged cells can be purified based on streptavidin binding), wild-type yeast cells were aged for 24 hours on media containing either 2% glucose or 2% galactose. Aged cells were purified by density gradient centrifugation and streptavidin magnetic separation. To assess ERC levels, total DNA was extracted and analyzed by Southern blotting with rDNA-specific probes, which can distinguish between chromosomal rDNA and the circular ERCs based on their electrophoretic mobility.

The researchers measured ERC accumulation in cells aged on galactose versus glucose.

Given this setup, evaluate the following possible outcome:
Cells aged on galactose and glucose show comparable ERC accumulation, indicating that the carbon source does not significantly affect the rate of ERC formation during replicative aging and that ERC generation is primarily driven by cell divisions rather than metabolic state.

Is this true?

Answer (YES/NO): YES